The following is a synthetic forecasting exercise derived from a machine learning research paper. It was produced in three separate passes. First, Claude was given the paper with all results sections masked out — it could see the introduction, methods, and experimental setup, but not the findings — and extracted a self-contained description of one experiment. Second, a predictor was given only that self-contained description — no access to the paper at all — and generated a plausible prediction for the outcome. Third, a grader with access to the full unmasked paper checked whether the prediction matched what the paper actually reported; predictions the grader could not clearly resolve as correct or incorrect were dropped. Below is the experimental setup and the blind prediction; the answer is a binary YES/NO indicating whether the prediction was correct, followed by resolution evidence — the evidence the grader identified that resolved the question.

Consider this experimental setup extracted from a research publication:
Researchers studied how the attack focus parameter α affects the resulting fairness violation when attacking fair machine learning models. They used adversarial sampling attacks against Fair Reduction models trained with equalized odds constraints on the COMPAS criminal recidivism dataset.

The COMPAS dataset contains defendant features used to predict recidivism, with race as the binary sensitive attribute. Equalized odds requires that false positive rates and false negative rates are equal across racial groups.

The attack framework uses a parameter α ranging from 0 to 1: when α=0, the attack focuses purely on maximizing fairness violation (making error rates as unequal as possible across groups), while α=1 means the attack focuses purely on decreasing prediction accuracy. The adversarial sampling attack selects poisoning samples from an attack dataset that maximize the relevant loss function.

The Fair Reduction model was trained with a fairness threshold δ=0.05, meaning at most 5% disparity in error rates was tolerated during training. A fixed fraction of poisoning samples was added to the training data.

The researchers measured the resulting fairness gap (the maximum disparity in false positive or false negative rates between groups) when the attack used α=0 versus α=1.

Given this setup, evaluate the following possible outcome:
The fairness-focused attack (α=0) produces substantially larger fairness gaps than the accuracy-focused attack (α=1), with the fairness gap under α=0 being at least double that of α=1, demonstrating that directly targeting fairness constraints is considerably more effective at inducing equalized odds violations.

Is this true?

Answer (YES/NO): YES